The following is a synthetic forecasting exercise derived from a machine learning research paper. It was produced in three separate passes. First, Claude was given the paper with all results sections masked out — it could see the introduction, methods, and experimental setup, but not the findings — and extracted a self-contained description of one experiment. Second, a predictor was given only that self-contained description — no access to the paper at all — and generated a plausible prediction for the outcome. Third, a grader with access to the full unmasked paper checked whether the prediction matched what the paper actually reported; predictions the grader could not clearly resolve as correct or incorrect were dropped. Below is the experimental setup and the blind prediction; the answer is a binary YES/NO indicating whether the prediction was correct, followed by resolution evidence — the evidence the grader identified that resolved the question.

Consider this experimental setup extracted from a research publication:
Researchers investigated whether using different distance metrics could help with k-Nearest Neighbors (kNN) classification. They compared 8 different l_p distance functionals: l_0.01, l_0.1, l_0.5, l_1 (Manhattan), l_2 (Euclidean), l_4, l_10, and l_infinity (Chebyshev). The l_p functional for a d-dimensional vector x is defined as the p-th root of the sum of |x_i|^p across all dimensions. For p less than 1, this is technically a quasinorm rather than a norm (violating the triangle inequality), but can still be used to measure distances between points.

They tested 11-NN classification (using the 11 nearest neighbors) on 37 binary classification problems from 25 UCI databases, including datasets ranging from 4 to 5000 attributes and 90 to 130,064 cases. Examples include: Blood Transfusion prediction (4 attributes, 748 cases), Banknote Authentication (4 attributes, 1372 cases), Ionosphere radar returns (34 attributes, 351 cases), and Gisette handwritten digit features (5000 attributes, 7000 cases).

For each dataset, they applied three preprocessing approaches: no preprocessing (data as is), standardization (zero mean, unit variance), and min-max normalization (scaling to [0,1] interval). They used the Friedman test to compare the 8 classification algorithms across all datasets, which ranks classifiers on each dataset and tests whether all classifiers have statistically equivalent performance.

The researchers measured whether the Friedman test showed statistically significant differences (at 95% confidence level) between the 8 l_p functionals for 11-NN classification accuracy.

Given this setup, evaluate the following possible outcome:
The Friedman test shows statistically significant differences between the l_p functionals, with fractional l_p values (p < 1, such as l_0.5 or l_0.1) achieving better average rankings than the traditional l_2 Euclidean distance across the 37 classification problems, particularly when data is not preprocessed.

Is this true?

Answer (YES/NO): NO